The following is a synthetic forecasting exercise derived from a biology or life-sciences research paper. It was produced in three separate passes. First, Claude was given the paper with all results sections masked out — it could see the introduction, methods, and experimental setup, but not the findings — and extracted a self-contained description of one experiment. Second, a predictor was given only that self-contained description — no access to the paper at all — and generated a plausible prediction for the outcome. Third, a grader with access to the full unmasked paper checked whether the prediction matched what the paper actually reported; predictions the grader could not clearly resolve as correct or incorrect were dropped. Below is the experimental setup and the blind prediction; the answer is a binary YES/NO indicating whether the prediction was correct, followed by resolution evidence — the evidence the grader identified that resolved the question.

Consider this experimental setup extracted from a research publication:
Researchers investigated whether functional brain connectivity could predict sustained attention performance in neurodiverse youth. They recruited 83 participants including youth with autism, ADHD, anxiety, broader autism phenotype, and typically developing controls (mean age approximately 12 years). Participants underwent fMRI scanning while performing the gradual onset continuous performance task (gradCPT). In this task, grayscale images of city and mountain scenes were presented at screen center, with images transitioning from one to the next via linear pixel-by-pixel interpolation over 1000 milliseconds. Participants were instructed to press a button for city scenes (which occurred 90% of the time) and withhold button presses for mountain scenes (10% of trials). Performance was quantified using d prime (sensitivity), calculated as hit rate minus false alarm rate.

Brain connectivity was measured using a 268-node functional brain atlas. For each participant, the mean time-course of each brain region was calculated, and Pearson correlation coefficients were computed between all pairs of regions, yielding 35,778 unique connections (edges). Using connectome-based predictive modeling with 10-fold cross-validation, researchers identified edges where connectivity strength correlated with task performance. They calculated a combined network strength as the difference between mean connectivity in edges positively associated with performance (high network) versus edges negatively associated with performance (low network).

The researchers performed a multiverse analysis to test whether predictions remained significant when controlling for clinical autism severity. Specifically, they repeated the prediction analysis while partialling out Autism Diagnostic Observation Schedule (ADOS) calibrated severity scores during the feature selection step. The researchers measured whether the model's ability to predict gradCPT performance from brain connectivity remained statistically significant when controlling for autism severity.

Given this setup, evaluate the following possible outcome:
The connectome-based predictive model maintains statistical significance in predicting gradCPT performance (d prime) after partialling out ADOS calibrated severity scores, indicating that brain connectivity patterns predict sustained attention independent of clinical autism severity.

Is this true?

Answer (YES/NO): YES